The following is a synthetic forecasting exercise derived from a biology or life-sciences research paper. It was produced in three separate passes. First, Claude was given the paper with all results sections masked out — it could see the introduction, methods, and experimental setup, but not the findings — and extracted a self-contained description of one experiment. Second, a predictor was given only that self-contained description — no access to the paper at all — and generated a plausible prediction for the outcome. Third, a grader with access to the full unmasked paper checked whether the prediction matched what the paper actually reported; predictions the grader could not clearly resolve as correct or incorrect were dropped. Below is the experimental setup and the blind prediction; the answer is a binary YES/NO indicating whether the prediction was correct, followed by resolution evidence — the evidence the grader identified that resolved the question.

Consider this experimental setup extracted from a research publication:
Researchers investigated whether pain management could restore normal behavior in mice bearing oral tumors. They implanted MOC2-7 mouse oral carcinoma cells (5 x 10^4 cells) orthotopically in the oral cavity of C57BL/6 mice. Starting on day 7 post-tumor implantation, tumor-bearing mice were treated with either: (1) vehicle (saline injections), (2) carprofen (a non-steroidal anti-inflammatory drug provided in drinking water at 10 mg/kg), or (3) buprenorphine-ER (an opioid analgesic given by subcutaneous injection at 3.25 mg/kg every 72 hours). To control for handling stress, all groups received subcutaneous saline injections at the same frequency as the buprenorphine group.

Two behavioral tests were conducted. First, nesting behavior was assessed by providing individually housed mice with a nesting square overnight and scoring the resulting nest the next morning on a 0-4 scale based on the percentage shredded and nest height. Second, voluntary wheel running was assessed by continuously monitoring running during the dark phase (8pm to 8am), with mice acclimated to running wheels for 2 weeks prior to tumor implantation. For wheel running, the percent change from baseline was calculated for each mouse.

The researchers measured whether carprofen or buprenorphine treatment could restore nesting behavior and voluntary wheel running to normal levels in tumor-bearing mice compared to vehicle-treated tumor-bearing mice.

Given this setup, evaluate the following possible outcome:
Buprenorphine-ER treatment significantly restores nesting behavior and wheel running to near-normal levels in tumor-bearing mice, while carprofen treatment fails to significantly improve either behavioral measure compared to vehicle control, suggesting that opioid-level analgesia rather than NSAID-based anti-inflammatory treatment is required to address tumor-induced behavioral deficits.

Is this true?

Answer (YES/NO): NO